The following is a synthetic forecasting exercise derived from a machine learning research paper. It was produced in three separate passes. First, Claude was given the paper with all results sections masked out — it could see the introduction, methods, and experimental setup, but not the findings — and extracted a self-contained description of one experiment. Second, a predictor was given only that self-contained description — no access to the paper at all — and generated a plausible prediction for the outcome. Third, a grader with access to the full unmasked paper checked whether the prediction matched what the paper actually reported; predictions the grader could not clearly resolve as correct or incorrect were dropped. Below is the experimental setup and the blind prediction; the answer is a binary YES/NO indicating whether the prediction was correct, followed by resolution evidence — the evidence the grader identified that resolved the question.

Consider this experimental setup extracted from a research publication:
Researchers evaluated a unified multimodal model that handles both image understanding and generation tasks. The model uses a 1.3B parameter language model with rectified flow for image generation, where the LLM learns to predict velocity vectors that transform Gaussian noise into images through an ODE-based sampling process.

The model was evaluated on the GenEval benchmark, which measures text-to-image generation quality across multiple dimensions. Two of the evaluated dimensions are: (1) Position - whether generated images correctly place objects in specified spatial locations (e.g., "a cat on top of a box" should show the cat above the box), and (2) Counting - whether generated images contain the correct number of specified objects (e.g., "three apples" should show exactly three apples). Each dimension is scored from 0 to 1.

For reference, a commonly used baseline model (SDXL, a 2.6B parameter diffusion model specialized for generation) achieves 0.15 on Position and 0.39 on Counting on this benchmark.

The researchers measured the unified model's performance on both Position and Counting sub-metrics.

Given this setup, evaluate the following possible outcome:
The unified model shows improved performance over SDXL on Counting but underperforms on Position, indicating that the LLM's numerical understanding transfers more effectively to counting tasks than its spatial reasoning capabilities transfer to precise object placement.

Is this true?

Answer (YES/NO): NO